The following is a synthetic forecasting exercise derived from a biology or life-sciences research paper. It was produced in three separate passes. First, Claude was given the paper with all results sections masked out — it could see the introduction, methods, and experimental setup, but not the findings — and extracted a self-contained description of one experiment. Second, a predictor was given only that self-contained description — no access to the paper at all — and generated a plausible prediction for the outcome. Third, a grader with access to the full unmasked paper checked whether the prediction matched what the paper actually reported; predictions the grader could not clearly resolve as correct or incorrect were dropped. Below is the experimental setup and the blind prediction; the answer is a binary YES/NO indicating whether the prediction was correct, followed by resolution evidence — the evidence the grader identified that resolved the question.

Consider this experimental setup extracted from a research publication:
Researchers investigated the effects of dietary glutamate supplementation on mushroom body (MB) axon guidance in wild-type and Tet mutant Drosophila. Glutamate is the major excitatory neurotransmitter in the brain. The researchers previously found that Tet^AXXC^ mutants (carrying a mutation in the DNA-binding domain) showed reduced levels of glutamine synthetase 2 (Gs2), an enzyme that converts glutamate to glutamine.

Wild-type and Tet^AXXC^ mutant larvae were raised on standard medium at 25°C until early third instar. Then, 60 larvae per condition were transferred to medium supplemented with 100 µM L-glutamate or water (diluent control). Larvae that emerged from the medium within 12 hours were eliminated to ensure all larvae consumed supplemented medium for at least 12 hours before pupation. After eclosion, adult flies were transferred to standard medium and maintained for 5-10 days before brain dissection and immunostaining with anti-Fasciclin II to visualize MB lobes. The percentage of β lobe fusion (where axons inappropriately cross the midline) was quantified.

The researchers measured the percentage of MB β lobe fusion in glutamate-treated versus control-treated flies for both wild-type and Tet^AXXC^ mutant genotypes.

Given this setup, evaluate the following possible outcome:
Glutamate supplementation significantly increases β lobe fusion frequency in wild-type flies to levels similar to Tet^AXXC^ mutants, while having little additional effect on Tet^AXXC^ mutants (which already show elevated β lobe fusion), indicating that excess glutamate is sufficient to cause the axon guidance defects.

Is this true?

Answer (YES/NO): NO